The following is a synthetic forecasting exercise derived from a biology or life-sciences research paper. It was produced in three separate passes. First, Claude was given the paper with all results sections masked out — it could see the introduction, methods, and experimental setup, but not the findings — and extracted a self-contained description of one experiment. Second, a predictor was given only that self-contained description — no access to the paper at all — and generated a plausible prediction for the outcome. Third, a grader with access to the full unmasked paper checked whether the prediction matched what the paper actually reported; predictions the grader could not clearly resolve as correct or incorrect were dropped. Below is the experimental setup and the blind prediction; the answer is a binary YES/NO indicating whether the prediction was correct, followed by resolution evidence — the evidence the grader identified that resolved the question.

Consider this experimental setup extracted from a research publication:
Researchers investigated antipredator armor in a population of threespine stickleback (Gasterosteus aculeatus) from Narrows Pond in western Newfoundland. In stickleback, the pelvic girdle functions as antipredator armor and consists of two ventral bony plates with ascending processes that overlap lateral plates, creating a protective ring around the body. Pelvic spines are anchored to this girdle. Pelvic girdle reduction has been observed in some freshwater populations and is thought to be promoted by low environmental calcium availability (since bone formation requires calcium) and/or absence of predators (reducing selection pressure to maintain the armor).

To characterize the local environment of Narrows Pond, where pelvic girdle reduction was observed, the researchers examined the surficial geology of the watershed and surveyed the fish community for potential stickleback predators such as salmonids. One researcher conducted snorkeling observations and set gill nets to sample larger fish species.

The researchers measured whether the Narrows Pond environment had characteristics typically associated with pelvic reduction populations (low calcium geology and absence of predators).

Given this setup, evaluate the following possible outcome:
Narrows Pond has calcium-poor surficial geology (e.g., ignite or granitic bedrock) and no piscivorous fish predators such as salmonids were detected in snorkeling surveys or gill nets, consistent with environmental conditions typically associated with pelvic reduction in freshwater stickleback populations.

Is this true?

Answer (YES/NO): NO